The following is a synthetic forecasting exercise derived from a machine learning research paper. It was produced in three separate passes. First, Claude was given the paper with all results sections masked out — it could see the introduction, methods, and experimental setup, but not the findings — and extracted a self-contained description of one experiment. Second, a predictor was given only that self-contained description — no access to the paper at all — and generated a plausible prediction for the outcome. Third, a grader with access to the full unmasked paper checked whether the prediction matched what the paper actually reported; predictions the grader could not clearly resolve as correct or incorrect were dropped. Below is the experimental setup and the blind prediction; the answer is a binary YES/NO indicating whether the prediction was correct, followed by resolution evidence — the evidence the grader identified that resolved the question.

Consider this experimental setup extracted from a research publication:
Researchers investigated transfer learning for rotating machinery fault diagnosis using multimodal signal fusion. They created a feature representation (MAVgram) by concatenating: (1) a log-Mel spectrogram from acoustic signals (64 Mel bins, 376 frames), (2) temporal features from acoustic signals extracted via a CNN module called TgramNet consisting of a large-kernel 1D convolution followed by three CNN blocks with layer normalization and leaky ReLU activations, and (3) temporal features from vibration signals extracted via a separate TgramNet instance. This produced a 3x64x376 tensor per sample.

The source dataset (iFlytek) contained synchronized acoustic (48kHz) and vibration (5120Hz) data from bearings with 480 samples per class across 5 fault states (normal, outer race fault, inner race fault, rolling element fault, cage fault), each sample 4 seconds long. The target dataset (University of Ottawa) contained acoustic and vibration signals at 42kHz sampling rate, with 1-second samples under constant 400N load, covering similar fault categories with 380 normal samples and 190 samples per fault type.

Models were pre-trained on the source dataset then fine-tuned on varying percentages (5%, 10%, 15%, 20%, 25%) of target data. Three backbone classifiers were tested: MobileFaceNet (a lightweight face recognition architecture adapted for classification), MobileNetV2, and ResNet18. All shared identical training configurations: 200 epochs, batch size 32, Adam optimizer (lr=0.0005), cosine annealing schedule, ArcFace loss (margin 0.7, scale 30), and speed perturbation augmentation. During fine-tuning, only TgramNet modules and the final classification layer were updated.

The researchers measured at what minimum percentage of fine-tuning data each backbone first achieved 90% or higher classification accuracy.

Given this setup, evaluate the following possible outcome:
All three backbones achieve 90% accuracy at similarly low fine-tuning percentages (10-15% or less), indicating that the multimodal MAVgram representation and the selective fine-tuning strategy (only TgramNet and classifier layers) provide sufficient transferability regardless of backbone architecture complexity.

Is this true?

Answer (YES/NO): NO